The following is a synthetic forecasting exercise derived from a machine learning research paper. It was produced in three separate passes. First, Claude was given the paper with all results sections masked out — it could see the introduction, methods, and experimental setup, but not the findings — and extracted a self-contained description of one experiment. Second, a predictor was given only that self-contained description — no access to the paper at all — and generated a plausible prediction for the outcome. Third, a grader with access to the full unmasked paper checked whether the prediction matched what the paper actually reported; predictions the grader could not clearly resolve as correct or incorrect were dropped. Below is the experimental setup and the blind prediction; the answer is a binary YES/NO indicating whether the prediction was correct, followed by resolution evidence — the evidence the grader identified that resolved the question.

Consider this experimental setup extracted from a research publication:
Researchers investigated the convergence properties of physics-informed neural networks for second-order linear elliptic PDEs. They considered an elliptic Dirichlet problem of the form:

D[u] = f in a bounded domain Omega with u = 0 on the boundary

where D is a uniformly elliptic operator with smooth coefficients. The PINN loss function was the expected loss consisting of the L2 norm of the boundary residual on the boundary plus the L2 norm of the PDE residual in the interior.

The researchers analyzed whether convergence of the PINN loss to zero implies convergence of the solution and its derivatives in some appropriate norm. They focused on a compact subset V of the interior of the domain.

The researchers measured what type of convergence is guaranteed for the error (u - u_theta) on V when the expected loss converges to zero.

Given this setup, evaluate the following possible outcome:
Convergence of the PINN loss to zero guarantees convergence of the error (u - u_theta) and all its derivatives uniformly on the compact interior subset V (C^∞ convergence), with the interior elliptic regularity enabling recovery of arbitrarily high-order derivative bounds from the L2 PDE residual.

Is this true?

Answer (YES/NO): NO